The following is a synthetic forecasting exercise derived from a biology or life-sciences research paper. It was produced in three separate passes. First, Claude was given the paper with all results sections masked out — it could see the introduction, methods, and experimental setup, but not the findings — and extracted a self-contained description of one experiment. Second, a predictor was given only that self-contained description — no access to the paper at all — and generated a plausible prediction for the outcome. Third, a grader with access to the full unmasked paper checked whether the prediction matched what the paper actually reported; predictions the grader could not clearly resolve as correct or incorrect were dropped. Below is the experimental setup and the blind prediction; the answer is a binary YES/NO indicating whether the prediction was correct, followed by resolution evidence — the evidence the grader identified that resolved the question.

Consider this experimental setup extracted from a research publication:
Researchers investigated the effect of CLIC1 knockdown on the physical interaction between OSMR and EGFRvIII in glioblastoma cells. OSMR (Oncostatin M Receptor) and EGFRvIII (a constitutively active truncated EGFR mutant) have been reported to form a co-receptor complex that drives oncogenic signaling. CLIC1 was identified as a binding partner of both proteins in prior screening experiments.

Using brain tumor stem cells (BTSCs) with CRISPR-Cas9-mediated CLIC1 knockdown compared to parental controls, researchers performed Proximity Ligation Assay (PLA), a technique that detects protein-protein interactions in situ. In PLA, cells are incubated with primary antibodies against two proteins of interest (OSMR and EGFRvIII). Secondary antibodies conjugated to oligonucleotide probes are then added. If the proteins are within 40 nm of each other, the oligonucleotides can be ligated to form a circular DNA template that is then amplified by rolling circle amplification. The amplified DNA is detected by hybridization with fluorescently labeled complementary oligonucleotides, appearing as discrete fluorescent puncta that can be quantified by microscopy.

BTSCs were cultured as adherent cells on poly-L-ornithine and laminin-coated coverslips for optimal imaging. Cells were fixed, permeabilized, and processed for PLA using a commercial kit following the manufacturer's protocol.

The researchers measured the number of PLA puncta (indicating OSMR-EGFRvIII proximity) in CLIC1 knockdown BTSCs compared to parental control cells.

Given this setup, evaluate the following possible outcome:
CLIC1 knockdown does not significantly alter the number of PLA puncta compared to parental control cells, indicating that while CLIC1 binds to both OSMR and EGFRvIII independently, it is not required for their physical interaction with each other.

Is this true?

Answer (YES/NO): NO